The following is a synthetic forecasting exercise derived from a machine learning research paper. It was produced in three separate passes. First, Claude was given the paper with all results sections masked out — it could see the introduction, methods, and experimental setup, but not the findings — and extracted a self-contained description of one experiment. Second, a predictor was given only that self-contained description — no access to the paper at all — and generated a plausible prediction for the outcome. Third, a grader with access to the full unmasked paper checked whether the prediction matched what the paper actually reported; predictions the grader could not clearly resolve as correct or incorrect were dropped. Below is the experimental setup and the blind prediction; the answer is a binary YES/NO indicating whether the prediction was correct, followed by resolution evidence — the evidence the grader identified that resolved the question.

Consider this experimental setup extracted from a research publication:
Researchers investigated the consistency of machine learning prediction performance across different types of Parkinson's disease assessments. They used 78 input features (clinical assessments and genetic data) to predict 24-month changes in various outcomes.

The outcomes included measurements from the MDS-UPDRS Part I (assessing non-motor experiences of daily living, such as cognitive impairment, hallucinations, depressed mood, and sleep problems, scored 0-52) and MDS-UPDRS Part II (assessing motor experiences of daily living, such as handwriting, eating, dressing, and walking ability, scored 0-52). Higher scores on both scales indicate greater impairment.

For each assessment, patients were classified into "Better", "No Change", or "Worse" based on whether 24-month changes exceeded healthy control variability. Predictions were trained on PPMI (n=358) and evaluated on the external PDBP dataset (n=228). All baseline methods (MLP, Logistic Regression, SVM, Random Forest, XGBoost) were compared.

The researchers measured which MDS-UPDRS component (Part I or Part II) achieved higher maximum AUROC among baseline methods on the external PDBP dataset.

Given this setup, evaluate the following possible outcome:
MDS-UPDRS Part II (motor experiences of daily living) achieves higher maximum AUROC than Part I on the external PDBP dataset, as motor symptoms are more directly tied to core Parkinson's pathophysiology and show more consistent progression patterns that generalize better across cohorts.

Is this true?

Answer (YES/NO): YES